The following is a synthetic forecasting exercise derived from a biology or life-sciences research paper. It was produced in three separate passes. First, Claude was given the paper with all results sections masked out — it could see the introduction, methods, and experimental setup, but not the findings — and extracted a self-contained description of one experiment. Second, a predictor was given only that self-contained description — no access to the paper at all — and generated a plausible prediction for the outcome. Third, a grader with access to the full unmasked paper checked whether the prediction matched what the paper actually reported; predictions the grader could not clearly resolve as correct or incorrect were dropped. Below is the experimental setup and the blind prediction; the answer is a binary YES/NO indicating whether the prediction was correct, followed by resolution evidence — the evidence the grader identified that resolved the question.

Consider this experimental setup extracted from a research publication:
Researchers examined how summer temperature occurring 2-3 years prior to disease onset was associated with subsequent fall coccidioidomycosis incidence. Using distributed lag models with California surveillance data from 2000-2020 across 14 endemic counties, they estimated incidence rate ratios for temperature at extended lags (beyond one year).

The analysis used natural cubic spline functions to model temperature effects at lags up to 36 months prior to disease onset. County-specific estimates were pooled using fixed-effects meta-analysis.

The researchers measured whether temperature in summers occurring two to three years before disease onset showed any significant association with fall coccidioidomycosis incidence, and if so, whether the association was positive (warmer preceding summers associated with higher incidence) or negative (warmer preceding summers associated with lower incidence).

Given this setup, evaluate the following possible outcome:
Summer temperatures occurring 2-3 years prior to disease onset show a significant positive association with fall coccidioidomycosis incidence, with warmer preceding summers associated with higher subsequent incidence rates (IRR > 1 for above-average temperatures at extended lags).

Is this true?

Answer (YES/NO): YES